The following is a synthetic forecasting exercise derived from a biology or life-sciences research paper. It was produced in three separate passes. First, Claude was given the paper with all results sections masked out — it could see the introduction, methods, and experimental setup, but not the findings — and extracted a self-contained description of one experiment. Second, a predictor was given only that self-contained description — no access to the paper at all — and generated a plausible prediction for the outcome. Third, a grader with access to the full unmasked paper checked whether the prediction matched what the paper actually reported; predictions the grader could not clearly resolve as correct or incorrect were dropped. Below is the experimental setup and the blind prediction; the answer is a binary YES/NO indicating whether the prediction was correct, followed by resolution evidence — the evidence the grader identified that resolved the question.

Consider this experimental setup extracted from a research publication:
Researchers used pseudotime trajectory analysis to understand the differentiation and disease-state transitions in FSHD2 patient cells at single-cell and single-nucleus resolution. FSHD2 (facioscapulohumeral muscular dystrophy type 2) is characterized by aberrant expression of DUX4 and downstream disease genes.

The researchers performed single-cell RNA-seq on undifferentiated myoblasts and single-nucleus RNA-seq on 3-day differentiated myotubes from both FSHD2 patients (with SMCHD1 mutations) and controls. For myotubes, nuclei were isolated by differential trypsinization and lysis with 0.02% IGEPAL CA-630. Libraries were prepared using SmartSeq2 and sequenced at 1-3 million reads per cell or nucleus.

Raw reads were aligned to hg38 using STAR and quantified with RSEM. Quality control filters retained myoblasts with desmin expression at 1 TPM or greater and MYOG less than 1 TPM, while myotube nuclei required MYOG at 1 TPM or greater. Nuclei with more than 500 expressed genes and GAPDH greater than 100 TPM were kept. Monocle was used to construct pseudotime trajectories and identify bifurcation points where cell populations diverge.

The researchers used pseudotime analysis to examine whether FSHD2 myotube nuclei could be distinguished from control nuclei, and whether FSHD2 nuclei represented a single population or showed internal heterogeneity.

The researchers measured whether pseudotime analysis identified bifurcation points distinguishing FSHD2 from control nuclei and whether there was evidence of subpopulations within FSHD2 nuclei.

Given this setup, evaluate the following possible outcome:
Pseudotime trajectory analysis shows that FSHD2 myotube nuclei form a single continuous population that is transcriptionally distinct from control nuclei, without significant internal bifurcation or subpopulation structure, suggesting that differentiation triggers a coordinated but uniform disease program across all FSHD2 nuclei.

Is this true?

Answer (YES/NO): NO